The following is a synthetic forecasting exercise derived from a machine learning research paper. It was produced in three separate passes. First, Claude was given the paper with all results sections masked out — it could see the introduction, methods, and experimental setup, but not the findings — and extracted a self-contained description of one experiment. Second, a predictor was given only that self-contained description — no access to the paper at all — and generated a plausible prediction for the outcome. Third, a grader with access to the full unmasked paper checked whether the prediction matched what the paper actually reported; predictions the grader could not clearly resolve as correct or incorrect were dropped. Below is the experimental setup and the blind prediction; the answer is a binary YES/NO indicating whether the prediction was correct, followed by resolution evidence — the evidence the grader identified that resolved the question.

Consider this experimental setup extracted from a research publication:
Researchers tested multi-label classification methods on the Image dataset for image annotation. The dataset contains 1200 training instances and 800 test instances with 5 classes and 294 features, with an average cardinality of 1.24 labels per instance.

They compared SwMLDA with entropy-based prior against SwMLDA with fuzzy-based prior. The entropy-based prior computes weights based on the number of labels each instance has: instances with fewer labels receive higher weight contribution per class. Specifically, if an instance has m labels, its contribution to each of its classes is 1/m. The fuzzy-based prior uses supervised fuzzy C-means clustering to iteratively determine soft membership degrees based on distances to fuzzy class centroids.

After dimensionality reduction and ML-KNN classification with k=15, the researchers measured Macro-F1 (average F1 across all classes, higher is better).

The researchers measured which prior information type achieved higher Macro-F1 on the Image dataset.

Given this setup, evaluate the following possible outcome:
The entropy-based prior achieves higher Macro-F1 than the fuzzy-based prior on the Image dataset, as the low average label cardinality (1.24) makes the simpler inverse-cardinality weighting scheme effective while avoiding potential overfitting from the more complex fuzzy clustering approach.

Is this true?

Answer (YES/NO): YES